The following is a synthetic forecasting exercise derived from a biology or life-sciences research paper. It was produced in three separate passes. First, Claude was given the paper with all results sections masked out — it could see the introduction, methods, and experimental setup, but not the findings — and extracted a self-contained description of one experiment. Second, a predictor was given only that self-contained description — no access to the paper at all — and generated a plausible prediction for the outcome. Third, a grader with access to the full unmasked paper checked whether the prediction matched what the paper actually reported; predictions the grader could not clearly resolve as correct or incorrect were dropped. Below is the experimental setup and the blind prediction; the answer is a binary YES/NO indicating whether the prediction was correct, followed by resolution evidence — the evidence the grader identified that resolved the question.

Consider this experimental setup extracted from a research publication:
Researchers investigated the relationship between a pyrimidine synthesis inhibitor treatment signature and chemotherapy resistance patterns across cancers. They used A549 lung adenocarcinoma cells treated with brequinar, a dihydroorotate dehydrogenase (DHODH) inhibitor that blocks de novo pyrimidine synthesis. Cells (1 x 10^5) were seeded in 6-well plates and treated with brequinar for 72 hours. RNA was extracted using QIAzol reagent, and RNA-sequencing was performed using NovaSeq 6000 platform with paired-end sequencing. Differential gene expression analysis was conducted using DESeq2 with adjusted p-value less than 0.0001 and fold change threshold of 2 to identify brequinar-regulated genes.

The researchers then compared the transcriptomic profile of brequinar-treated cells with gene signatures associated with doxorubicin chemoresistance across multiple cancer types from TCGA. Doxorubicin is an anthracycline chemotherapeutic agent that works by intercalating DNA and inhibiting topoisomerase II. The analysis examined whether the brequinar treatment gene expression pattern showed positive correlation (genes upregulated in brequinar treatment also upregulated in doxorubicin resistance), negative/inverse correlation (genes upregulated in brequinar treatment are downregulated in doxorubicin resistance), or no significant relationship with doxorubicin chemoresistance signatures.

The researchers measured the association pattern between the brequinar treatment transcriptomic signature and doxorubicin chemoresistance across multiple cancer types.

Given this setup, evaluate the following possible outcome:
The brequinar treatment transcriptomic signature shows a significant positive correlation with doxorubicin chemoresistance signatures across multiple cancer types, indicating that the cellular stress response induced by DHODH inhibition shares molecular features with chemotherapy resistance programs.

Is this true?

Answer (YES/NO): NO